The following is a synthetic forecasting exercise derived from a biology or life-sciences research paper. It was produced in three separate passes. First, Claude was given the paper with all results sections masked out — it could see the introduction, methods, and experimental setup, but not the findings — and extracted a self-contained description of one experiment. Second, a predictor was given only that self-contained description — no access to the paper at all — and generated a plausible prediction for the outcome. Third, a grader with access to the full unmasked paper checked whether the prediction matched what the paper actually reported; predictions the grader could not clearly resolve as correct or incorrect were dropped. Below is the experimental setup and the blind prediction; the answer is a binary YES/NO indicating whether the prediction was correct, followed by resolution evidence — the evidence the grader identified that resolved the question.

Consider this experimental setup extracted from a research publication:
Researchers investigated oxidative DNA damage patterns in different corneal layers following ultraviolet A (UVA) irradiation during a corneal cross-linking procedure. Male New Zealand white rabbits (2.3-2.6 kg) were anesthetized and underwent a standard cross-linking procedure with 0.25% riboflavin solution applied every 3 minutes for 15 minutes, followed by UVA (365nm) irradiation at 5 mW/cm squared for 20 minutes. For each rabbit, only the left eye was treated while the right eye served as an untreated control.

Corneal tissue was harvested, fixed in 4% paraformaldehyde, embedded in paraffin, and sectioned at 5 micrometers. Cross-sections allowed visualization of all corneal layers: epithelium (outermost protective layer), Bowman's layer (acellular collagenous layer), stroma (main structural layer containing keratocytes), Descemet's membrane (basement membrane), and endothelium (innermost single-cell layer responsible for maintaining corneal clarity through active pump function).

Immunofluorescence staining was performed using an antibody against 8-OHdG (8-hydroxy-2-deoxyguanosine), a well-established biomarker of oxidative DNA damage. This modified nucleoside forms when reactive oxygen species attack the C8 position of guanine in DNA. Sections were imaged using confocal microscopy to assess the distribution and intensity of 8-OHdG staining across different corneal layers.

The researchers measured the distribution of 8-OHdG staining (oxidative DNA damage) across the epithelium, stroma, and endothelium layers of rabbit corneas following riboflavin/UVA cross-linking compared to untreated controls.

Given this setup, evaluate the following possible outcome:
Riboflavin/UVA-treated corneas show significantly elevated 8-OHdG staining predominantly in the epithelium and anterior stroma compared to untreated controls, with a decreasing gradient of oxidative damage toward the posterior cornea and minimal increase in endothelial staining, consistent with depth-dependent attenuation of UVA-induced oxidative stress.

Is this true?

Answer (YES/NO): NO